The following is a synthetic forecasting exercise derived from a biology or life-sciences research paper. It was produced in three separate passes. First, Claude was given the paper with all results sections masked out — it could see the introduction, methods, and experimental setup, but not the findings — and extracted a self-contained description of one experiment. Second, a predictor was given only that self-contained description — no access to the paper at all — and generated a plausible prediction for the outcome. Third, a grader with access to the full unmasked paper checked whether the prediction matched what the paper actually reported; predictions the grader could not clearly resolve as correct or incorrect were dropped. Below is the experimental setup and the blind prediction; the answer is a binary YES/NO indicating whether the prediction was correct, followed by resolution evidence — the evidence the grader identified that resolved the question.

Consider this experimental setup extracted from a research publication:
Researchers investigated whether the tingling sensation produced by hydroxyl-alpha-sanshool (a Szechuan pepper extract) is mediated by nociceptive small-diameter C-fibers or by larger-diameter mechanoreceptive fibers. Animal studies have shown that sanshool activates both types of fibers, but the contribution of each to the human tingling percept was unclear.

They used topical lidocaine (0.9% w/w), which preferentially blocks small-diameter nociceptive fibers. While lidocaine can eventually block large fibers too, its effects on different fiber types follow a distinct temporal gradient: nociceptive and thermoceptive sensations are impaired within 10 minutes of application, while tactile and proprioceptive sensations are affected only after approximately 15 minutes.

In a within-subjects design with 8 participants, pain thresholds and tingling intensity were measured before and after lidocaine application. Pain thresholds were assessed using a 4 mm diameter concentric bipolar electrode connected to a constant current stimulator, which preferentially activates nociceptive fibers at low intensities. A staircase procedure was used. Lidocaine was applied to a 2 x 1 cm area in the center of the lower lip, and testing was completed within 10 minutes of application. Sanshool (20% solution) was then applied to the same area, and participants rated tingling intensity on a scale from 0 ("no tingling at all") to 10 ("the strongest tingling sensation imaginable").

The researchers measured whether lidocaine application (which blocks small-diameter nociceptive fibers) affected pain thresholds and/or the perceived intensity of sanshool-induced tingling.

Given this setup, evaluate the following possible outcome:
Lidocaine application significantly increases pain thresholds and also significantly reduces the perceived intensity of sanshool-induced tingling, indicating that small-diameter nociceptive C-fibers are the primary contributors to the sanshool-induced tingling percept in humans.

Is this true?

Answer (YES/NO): NO